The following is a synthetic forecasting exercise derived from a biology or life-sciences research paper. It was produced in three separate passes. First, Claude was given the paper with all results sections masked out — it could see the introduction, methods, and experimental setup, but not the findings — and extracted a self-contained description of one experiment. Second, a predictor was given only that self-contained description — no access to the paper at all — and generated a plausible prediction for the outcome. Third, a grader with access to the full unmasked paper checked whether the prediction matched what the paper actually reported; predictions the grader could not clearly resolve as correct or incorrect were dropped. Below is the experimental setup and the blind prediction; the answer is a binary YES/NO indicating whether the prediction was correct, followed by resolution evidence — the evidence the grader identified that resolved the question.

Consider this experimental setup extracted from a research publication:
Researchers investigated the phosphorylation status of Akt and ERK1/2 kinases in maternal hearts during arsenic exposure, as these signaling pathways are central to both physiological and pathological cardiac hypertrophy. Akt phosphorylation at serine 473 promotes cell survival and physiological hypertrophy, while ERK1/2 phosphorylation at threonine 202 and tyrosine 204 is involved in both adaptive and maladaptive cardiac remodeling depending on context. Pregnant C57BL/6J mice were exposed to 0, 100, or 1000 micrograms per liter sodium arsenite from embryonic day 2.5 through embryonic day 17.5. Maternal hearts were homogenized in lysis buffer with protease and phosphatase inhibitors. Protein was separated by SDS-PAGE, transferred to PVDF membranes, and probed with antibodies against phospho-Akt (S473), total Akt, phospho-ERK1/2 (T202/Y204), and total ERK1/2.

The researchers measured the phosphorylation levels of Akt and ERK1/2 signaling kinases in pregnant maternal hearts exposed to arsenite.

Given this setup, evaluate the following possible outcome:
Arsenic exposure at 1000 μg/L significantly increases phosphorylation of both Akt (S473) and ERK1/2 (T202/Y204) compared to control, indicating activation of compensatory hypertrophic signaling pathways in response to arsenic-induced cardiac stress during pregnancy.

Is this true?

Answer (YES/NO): NO